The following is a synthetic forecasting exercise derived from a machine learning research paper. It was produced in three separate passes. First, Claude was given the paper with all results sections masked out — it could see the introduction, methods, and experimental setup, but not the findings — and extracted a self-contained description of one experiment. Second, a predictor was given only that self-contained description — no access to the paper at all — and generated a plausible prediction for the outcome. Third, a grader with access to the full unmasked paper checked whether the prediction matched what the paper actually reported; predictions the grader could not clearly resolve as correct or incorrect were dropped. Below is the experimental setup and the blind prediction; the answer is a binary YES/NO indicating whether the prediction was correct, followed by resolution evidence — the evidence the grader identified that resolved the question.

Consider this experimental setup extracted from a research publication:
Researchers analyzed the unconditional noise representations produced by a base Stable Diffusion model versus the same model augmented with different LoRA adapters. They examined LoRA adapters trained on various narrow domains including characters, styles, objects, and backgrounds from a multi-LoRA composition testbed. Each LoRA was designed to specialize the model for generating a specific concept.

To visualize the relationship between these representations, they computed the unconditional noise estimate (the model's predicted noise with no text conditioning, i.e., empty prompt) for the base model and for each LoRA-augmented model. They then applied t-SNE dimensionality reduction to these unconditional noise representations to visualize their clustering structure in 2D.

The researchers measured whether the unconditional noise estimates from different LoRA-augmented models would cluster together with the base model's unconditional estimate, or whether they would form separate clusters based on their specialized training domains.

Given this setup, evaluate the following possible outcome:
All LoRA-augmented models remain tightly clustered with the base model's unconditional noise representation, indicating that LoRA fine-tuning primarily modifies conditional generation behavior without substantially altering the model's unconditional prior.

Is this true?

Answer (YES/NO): NO